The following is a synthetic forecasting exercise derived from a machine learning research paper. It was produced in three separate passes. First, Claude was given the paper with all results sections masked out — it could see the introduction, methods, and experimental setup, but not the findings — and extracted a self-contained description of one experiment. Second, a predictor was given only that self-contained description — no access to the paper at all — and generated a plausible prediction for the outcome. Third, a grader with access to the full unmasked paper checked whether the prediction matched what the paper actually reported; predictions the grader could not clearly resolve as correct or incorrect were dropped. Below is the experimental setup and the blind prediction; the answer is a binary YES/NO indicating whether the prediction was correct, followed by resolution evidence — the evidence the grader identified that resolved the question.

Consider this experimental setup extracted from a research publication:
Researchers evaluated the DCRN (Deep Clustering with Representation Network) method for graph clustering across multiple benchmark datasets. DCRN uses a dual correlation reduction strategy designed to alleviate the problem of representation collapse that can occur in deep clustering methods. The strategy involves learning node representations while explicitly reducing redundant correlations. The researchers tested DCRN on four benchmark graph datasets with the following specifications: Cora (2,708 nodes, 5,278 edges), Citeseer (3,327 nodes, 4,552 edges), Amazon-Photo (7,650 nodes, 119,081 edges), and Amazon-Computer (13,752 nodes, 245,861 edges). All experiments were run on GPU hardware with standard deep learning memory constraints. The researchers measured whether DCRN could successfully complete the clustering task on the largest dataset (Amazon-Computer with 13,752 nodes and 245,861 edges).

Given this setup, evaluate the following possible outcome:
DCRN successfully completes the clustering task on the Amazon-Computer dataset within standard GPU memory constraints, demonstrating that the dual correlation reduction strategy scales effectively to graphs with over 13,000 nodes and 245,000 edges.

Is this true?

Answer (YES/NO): NO